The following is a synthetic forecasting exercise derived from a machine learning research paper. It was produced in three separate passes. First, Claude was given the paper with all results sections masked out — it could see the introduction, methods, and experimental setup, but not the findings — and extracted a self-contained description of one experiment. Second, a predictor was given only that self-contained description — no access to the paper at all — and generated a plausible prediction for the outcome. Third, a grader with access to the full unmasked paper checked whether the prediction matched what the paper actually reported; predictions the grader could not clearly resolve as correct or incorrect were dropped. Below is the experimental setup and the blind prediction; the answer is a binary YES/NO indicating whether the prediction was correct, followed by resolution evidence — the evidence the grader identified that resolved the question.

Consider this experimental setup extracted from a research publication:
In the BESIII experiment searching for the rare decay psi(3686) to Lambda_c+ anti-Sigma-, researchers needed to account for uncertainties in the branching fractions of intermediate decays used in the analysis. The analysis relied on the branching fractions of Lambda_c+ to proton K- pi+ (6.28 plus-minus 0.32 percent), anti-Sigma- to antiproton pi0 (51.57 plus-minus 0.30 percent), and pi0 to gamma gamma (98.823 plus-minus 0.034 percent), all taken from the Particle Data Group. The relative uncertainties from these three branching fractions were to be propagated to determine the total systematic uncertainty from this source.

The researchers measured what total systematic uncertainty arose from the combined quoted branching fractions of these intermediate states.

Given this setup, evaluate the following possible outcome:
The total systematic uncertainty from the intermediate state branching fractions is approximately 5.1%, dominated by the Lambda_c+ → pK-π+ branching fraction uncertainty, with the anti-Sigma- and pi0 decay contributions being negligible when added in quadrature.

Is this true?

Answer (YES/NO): NO